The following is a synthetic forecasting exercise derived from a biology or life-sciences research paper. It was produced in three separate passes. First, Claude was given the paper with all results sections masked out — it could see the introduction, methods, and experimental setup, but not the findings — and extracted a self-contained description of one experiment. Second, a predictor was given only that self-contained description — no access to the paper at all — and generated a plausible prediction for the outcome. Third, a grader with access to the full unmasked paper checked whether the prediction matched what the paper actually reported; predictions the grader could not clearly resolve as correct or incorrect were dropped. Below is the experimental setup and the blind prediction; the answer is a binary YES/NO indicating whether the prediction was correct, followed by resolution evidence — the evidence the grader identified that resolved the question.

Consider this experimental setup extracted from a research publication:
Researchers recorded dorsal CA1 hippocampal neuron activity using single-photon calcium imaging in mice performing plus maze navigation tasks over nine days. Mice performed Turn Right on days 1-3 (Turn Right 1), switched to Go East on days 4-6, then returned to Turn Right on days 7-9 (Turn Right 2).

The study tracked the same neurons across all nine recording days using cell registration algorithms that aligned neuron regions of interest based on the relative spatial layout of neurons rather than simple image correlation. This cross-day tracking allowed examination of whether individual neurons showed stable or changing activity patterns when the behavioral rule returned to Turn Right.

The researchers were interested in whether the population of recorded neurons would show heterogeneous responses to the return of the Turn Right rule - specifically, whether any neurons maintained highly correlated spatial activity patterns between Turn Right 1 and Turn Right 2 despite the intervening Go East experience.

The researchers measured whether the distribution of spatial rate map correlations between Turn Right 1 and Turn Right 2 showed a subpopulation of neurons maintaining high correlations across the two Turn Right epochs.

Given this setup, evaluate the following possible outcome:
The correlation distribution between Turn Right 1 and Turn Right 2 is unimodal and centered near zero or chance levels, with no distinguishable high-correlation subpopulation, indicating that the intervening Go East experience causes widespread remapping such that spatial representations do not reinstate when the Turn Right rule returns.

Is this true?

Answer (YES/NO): NO